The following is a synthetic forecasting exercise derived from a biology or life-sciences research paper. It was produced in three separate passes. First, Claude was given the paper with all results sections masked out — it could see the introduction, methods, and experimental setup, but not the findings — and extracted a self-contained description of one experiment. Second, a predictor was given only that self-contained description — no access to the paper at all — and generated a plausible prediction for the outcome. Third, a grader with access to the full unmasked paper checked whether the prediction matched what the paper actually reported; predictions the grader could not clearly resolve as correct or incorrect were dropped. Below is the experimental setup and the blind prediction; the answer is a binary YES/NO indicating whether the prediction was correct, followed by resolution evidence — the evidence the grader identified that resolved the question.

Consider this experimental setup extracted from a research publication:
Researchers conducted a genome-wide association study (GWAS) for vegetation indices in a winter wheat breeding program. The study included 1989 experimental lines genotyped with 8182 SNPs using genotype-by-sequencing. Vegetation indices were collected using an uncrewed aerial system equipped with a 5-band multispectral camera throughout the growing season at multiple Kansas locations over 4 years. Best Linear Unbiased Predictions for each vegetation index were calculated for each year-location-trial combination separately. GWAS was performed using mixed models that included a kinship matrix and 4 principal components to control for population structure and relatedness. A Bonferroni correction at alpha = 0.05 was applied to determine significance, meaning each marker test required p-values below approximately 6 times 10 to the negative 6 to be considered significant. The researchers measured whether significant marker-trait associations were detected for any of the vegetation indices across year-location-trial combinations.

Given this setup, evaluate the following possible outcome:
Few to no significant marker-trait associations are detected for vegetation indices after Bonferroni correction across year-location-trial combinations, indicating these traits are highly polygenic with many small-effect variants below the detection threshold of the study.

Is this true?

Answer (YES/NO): NO